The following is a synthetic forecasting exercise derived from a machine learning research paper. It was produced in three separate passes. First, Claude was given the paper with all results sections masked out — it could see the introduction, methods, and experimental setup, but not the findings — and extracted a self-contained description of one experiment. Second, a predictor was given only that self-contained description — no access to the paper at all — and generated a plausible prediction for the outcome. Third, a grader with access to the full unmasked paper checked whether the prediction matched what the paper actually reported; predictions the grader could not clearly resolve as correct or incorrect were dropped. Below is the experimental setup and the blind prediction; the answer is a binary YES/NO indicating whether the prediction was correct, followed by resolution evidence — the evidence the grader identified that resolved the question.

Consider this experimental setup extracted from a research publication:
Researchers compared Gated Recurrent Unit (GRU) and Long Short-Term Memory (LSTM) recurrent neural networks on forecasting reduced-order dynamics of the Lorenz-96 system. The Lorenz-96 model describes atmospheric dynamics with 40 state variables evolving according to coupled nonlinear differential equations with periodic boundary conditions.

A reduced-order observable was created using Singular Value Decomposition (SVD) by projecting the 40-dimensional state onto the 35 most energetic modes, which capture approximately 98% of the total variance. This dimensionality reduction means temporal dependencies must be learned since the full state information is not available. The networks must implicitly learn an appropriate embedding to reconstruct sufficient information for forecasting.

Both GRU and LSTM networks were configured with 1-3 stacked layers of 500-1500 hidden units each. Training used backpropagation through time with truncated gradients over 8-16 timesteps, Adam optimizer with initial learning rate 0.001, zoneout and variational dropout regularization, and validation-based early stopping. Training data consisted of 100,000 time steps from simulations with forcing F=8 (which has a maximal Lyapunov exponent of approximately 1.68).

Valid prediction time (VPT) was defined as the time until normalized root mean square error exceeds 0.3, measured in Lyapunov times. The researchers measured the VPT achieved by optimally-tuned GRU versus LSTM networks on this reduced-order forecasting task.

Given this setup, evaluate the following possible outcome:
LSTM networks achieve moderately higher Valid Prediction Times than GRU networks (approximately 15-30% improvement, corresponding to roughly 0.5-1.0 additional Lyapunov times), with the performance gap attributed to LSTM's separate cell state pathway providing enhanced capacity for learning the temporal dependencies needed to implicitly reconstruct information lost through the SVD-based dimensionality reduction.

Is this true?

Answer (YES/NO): NO